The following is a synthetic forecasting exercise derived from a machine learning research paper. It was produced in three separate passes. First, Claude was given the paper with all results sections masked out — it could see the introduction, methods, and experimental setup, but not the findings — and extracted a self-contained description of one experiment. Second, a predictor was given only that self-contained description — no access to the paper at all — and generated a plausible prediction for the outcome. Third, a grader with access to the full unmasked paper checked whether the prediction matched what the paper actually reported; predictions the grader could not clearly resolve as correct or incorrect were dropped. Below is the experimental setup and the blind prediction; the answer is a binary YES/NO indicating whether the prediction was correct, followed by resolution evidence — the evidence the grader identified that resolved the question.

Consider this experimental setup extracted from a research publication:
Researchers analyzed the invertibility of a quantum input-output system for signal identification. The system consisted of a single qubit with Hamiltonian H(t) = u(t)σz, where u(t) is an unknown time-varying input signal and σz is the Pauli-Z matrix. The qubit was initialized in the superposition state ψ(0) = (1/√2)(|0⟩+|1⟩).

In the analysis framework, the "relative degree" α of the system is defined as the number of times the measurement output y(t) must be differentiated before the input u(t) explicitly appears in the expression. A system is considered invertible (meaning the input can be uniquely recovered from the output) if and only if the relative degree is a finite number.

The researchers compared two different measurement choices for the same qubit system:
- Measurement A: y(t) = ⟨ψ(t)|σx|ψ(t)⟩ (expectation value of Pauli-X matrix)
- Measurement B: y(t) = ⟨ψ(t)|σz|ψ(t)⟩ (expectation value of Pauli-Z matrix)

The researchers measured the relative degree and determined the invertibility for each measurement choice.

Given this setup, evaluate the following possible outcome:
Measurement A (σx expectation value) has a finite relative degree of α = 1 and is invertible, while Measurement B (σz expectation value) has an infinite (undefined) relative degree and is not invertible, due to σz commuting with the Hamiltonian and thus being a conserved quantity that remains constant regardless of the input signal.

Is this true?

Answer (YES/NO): YES